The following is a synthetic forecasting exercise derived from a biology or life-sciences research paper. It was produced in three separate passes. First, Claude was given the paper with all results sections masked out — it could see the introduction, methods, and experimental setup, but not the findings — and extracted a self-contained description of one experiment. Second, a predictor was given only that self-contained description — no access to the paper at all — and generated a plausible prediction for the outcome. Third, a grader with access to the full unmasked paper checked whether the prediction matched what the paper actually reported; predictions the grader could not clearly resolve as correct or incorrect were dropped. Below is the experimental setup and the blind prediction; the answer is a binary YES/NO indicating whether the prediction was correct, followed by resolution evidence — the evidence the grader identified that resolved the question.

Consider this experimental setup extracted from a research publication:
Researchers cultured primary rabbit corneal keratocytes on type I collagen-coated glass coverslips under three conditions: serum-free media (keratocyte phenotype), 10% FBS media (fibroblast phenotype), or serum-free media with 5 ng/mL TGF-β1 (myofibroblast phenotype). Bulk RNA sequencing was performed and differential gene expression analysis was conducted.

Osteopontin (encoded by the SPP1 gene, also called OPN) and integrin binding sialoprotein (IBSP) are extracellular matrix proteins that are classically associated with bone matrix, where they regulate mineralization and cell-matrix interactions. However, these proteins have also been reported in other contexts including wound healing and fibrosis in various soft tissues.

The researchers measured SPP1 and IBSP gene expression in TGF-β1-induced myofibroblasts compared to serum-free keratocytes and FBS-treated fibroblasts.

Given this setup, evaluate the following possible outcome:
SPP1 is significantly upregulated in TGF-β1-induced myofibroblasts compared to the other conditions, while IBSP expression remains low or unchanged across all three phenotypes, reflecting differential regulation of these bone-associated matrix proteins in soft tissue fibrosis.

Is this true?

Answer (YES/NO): NO